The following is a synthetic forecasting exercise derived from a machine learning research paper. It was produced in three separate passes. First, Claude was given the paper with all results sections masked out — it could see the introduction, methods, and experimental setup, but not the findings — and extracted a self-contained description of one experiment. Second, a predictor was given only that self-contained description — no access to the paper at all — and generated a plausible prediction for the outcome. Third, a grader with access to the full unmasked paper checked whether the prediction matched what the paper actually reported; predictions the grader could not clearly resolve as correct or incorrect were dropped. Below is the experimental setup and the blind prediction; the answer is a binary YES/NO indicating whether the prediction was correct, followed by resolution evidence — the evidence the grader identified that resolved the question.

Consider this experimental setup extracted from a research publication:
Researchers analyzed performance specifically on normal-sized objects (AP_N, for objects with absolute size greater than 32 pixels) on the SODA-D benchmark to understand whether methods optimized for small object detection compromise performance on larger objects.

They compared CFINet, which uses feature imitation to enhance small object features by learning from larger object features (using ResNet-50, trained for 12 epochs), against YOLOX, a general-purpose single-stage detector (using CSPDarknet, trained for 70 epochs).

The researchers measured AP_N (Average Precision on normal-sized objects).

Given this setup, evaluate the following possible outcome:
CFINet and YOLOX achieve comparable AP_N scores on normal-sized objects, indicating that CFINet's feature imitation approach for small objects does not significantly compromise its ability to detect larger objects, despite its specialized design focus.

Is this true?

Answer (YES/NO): NO